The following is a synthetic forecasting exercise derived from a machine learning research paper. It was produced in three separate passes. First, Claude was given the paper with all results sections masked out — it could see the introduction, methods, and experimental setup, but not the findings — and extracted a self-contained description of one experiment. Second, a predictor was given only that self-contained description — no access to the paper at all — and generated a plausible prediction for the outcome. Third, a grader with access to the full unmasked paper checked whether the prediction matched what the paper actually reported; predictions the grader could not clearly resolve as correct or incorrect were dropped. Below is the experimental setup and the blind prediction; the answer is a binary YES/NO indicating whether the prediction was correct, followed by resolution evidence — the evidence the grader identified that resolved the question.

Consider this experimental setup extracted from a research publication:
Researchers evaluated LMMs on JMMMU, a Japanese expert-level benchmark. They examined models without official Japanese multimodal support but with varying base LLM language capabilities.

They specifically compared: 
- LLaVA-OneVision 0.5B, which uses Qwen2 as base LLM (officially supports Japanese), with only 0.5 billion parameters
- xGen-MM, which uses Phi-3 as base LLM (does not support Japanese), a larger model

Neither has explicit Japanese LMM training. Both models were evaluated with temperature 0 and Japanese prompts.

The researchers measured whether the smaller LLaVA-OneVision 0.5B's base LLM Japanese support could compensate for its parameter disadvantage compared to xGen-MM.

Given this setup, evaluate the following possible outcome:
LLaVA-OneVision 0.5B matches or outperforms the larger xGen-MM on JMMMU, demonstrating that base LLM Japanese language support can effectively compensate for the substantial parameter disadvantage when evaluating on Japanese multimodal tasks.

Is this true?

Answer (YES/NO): NO